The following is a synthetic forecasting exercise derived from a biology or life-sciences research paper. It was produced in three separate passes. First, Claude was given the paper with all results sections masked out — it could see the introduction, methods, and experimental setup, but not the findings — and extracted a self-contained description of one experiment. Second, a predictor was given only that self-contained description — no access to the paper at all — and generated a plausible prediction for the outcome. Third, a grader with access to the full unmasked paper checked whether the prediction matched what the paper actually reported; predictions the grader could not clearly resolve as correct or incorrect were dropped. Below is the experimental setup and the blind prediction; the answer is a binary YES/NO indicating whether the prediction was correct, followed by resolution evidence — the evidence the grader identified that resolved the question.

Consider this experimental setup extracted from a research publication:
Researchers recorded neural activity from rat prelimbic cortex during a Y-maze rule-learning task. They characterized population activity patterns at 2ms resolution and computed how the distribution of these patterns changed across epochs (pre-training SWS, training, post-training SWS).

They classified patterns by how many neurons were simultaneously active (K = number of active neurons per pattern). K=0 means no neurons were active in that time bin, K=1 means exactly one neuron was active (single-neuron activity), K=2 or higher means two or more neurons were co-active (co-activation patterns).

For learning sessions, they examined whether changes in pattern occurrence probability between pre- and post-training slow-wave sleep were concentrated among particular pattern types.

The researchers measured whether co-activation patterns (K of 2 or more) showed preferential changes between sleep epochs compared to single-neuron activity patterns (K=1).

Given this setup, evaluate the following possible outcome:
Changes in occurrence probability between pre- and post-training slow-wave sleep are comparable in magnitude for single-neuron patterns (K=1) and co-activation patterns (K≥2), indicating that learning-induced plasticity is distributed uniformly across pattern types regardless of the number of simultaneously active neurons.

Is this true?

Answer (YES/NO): NO